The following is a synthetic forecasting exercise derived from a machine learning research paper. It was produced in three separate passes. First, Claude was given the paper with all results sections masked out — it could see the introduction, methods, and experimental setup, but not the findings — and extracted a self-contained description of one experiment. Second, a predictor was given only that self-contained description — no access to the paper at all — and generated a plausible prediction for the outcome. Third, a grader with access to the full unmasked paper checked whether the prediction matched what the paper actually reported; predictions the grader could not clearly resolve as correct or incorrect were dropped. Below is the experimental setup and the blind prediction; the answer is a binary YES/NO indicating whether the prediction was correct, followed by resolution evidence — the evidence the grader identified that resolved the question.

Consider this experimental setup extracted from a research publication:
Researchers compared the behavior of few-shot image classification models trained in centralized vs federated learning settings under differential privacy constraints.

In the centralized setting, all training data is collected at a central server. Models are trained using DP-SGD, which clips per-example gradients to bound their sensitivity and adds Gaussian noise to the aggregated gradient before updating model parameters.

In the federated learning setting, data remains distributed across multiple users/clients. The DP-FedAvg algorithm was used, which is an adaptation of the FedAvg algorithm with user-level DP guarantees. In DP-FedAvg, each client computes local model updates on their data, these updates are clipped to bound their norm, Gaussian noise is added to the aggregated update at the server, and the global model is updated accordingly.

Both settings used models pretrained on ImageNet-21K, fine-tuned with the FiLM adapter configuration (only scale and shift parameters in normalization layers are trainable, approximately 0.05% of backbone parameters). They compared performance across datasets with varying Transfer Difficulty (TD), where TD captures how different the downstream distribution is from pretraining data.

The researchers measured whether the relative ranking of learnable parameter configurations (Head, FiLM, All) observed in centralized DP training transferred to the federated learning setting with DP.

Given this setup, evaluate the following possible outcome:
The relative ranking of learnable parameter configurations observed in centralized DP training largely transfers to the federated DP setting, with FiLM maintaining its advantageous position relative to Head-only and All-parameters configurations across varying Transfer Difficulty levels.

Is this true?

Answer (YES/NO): NO